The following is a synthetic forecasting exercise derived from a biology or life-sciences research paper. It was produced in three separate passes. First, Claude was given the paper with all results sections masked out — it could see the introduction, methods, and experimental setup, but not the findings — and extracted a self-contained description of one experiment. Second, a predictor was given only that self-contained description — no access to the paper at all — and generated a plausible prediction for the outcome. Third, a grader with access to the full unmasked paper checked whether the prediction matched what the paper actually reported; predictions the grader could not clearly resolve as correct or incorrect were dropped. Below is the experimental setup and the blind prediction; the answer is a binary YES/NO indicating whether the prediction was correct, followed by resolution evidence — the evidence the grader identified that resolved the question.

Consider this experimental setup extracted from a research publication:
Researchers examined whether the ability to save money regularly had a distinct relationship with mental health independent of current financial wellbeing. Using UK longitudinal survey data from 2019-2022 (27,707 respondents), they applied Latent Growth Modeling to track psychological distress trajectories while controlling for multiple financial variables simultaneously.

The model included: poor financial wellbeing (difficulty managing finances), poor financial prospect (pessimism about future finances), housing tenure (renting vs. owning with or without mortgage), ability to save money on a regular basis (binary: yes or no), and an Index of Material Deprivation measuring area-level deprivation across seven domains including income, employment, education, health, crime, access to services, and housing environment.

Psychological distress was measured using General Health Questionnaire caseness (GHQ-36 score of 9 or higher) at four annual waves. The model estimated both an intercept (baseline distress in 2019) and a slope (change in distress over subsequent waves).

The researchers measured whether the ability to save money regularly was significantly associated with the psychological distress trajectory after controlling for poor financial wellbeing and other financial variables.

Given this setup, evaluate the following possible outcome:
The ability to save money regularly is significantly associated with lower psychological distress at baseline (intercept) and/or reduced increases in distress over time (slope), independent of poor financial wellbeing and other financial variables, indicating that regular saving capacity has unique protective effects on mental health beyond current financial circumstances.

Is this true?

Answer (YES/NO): NO